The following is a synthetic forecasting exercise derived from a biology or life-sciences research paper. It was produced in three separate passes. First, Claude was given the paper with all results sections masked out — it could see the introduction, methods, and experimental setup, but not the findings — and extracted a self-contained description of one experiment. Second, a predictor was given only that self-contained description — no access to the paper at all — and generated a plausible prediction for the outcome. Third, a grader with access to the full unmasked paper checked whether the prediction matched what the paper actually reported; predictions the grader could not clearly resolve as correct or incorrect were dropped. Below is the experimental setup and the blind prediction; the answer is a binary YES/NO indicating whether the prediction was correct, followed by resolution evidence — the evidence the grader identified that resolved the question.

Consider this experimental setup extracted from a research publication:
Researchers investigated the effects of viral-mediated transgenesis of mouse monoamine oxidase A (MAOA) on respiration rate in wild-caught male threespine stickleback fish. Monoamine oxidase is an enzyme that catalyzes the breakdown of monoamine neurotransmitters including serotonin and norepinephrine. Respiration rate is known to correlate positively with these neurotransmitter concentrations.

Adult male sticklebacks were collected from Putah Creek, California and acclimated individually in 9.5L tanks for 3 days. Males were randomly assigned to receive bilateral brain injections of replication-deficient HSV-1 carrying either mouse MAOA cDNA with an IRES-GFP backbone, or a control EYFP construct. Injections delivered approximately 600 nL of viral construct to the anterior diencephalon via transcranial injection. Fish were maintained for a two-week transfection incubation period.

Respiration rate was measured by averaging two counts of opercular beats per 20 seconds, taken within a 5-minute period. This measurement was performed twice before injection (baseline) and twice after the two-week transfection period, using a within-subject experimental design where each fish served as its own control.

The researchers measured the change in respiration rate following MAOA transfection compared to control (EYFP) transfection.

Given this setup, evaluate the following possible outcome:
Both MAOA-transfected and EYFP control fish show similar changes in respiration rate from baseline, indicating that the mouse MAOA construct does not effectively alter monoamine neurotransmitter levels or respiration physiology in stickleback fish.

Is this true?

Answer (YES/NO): NO